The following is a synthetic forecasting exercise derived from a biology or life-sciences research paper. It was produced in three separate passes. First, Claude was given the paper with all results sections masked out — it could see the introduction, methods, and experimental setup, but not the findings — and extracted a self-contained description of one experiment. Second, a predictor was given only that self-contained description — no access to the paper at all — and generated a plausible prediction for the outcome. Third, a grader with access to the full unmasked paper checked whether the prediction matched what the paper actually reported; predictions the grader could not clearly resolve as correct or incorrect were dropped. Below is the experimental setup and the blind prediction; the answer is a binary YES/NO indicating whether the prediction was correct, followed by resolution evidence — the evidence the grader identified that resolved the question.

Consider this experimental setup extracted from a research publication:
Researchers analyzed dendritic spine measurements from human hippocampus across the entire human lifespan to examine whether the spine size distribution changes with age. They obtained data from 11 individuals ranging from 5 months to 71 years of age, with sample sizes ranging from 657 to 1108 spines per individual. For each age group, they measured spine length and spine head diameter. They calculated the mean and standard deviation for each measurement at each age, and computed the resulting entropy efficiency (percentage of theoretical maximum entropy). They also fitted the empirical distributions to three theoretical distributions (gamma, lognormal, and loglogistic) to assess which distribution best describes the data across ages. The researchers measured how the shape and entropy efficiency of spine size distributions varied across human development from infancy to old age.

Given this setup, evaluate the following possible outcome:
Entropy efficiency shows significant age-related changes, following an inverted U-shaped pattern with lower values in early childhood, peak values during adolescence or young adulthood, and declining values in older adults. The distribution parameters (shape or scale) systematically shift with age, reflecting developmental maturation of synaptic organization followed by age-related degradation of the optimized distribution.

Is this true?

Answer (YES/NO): NO